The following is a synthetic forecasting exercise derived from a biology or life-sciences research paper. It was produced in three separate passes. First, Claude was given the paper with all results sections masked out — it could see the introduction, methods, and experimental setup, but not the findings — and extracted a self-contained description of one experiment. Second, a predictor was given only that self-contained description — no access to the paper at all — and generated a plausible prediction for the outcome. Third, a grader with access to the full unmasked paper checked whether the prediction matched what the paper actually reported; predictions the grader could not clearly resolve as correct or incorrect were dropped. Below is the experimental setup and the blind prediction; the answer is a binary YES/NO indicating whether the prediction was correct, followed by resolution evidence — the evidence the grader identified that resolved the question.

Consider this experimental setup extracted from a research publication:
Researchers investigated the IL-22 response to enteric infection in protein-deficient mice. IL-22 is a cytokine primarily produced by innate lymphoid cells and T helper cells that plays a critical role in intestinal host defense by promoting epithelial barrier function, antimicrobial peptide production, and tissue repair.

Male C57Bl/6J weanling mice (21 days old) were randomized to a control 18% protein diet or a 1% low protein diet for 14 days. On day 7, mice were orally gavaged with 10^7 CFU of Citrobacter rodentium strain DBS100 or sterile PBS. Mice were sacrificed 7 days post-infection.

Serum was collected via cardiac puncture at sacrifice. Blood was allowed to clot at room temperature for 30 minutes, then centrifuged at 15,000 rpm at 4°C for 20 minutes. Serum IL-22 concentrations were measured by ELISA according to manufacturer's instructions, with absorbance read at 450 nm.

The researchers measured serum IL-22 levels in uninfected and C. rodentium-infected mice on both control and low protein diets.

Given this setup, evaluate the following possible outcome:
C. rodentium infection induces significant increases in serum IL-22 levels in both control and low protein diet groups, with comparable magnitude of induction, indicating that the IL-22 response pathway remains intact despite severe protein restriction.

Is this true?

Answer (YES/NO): NO